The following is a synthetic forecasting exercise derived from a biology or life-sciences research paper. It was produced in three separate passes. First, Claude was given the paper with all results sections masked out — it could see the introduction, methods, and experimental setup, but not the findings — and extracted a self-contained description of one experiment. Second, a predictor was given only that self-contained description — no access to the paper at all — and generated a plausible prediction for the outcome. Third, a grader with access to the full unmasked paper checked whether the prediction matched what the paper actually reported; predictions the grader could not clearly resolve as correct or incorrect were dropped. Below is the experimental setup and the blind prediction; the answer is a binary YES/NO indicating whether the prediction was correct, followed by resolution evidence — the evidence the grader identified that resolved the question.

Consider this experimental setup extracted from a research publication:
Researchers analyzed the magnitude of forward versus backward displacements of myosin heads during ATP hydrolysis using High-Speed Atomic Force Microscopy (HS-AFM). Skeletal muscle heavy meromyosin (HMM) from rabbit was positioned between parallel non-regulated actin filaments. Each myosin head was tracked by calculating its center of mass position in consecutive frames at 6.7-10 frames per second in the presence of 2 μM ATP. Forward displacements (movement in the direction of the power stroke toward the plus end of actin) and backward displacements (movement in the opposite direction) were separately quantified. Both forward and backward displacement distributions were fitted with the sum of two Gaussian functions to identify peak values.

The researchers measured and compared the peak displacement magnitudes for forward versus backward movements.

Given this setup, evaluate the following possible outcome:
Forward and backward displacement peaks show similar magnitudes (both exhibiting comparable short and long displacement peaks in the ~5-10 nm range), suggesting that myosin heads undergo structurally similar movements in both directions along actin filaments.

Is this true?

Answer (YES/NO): NO